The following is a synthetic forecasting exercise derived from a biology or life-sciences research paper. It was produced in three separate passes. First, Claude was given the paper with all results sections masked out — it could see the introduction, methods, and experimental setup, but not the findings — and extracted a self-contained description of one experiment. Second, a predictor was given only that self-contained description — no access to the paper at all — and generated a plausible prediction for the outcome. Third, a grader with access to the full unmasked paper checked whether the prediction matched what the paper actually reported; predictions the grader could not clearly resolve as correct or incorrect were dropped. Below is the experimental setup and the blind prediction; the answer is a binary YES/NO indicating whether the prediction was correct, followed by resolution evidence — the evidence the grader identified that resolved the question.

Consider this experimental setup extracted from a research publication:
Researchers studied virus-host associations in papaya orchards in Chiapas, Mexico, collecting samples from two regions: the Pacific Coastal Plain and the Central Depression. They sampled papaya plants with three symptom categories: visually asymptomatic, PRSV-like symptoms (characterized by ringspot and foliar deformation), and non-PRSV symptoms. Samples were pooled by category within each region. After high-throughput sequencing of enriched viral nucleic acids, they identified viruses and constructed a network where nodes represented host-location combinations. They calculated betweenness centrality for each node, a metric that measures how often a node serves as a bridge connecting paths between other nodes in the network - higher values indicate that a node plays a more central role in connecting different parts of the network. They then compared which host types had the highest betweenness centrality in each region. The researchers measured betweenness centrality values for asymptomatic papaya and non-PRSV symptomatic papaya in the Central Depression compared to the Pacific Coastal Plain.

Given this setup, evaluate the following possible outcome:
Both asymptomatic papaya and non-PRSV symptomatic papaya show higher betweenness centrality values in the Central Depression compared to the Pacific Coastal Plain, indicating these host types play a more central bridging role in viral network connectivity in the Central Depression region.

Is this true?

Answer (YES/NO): NO